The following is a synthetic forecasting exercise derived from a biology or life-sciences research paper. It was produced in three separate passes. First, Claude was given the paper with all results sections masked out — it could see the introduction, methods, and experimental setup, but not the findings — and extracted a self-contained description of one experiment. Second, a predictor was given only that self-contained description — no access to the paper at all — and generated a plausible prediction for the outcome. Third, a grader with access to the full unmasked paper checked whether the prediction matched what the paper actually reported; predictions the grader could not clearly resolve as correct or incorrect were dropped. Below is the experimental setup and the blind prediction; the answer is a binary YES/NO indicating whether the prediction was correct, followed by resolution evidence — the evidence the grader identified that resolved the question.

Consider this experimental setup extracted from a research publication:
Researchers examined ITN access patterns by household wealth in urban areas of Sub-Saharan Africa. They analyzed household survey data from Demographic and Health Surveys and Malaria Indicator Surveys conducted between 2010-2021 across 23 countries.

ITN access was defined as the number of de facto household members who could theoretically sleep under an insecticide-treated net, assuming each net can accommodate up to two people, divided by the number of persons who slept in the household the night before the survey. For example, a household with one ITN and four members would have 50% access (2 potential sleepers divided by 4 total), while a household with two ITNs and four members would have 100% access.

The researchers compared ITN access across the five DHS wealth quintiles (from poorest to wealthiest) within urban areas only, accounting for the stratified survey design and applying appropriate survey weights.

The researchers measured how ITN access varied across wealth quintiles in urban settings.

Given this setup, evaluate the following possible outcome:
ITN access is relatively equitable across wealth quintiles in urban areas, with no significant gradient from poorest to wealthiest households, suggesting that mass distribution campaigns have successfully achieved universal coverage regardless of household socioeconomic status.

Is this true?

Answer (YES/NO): NO